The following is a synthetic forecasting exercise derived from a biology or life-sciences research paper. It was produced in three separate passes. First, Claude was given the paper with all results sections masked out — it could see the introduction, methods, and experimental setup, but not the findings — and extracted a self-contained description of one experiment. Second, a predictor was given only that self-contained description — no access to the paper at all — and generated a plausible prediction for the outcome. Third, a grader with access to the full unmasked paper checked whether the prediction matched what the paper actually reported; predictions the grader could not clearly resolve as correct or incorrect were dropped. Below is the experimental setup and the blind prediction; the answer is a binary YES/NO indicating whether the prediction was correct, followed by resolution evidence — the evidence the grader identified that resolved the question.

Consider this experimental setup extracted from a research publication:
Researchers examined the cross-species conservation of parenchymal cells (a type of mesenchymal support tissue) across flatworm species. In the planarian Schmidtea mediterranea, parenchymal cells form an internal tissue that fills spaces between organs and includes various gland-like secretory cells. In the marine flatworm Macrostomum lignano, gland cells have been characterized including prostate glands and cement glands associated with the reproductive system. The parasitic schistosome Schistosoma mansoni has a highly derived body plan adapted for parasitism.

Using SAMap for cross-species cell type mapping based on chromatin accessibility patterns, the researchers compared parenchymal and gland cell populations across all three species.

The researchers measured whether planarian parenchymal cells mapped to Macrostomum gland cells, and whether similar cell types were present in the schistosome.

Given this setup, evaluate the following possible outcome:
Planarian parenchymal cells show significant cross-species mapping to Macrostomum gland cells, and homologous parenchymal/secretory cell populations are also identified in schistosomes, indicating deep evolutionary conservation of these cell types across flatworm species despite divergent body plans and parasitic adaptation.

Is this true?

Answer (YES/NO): NO